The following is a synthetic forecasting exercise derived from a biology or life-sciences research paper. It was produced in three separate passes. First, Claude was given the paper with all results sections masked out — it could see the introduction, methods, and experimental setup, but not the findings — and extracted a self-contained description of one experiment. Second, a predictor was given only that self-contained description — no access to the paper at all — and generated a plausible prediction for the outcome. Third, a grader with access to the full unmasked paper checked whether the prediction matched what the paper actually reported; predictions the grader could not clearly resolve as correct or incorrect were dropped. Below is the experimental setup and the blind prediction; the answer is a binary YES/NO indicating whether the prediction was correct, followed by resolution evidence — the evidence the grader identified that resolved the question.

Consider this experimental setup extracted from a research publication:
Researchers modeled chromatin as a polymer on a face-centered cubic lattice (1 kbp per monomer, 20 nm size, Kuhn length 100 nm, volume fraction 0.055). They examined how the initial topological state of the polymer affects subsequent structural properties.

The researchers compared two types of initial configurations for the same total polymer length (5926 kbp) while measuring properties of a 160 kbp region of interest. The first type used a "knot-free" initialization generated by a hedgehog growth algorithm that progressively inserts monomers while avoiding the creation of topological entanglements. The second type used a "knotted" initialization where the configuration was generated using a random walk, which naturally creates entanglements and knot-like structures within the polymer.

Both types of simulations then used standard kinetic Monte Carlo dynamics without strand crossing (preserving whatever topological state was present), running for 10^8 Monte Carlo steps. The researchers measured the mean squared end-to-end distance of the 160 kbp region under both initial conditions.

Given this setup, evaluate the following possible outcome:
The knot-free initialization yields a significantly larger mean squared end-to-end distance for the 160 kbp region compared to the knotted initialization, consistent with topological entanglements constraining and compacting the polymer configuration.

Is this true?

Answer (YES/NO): NO